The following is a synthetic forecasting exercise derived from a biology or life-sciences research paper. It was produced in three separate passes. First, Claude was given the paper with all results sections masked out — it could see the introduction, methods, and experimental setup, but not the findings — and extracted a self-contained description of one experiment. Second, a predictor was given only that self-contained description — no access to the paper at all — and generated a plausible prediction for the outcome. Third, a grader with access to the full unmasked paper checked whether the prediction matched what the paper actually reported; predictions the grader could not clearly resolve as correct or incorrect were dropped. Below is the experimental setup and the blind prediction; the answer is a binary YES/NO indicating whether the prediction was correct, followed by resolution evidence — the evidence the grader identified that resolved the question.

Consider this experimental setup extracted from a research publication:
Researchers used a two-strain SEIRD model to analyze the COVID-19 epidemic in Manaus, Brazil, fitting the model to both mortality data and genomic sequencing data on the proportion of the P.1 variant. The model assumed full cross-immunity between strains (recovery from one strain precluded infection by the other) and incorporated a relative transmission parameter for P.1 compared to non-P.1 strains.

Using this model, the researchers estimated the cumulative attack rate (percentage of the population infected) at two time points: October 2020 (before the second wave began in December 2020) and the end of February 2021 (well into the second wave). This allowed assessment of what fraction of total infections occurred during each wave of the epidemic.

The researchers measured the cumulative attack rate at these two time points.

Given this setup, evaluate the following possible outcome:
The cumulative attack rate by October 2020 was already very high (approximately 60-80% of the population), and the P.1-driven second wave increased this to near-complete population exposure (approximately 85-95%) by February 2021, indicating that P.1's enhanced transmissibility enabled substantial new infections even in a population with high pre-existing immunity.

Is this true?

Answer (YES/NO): NO